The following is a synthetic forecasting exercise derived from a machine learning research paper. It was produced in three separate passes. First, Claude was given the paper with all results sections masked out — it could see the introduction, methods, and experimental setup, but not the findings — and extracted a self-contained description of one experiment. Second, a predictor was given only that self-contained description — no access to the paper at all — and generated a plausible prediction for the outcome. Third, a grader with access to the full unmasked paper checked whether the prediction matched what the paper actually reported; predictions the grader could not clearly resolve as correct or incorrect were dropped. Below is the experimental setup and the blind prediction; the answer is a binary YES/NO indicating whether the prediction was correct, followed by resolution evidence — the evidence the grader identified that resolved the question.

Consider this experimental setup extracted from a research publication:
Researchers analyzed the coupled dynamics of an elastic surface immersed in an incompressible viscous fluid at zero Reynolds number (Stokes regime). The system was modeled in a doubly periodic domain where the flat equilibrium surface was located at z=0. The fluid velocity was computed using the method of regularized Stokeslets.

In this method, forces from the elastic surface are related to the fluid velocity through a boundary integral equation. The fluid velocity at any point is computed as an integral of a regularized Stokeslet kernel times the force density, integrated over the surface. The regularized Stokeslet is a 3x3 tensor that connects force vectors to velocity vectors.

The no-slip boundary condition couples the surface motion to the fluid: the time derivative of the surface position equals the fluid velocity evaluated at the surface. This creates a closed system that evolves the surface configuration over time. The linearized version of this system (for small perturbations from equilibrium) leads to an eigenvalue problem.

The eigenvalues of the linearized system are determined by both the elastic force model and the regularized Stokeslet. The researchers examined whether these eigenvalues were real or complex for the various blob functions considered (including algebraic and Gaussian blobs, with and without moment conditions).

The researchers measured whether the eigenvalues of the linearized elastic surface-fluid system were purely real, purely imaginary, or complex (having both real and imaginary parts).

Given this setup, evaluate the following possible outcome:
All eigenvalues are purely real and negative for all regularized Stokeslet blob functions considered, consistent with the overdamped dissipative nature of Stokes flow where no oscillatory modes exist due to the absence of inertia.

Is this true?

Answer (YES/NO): YES